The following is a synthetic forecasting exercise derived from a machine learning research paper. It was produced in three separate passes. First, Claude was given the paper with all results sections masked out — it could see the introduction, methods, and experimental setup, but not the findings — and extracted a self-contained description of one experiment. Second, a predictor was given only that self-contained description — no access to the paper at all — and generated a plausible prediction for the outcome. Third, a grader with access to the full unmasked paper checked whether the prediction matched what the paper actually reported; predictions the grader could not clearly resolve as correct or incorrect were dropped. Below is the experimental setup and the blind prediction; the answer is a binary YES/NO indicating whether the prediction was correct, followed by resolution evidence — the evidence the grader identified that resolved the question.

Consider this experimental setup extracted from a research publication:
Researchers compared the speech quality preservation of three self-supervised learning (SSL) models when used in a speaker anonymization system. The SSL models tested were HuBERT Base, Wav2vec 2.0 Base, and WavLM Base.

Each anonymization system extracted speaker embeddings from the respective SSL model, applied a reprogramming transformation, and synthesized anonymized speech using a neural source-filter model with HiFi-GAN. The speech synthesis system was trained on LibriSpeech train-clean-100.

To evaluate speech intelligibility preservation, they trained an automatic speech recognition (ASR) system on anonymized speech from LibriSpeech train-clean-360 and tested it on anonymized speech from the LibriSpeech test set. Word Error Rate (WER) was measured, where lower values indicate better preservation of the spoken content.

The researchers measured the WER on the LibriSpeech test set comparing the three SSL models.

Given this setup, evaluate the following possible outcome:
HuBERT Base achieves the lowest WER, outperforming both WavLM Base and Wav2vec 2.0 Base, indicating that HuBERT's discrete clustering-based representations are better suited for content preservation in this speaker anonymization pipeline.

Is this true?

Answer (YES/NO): NO